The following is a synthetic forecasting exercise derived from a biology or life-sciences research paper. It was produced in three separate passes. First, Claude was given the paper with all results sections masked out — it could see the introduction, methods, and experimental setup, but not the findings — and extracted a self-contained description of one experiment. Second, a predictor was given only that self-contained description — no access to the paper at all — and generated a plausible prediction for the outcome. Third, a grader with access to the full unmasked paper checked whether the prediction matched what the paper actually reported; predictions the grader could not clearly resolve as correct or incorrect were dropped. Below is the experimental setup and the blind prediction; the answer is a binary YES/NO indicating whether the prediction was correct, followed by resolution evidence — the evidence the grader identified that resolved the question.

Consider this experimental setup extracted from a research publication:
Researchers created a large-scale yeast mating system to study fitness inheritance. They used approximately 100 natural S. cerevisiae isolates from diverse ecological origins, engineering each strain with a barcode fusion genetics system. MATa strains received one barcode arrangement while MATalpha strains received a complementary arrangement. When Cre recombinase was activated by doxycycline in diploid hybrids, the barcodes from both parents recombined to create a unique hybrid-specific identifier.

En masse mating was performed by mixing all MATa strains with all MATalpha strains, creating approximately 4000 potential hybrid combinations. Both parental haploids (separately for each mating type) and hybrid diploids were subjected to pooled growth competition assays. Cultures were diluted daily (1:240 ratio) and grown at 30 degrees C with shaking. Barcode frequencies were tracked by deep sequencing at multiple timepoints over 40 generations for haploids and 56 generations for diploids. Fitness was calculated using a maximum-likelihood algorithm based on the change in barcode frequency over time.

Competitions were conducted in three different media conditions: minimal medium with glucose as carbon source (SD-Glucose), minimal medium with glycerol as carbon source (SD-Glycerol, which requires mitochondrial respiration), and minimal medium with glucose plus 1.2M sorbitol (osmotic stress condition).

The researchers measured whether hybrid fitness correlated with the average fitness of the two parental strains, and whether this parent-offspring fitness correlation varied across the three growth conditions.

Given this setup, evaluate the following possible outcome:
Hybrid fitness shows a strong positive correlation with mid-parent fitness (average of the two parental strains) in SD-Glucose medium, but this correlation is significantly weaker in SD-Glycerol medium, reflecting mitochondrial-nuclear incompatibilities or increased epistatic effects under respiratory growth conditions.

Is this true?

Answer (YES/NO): NO